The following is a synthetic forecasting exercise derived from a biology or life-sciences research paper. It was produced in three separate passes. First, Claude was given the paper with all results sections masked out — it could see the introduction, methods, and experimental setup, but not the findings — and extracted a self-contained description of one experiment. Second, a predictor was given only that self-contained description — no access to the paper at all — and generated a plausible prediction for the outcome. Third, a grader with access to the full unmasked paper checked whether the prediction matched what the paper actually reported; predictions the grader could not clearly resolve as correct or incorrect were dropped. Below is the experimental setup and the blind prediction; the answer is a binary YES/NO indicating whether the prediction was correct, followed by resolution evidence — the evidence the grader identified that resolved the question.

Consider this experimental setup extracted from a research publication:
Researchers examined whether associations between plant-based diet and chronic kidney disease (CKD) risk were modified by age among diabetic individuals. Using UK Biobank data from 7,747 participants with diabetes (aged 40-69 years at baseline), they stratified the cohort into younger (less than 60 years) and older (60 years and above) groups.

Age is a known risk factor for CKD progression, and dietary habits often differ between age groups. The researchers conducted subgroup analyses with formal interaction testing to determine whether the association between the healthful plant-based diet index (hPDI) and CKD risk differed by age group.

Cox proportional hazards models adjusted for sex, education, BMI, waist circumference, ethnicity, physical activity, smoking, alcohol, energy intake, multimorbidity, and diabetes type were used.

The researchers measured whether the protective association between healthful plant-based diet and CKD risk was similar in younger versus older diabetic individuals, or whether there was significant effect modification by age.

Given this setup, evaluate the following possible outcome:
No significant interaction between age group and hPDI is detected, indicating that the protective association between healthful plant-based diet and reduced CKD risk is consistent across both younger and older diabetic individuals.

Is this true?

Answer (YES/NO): YES